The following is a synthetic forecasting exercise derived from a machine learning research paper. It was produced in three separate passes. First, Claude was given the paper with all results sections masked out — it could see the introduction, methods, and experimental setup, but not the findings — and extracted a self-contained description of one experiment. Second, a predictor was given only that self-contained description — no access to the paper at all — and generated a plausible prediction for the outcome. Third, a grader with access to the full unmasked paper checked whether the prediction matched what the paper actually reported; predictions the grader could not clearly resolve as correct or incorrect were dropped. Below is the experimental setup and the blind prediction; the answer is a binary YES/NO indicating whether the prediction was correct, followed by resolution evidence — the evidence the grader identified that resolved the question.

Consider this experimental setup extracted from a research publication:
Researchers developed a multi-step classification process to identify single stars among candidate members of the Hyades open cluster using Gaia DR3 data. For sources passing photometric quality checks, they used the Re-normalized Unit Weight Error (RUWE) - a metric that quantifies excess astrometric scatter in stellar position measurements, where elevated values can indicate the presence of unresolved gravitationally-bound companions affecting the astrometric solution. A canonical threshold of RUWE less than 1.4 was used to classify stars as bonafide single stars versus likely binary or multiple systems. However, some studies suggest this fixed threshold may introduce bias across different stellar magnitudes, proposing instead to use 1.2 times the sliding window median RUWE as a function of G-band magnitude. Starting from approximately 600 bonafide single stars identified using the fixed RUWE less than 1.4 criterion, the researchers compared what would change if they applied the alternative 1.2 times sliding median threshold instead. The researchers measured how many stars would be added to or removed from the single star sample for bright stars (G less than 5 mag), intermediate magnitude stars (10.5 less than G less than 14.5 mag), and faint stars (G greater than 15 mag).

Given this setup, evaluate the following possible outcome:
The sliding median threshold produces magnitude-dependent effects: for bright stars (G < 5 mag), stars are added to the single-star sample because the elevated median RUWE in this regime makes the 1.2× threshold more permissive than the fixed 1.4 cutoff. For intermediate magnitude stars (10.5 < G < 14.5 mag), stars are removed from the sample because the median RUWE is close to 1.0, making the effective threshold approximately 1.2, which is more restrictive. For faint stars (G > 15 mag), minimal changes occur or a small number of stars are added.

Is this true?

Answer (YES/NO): NO